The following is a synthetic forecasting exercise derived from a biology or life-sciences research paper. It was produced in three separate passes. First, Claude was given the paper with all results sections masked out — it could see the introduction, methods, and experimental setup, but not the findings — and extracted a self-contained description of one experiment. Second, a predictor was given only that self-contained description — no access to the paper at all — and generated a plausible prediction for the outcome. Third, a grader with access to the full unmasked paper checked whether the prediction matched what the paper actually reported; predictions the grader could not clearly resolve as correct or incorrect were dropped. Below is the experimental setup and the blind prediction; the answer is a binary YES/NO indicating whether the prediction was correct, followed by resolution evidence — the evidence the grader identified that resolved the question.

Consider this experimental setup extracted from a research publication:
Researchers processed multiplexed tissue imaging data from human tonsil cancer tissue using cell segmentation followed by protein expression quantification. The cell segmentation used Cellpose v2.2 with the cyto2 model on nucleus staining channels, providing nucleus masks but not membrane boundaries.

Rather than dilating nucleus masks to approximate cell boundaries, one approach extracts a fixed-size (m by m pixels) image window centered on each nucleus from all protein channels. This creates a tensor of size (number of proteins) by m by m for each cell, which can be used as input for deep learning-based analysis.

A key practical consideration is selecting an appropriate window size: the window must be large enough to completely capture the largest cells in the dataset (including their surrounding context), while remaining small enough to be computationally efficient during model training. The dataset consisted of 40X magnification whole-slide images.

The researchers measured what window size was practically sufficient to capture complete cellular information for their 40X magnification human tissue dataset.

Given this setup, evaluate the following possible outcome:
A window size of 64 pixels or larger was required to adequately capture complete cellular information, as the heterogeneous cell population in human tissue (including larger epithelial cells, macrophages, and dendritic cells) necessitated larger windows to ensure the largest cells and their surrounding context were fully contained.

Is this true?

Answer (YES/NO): NO